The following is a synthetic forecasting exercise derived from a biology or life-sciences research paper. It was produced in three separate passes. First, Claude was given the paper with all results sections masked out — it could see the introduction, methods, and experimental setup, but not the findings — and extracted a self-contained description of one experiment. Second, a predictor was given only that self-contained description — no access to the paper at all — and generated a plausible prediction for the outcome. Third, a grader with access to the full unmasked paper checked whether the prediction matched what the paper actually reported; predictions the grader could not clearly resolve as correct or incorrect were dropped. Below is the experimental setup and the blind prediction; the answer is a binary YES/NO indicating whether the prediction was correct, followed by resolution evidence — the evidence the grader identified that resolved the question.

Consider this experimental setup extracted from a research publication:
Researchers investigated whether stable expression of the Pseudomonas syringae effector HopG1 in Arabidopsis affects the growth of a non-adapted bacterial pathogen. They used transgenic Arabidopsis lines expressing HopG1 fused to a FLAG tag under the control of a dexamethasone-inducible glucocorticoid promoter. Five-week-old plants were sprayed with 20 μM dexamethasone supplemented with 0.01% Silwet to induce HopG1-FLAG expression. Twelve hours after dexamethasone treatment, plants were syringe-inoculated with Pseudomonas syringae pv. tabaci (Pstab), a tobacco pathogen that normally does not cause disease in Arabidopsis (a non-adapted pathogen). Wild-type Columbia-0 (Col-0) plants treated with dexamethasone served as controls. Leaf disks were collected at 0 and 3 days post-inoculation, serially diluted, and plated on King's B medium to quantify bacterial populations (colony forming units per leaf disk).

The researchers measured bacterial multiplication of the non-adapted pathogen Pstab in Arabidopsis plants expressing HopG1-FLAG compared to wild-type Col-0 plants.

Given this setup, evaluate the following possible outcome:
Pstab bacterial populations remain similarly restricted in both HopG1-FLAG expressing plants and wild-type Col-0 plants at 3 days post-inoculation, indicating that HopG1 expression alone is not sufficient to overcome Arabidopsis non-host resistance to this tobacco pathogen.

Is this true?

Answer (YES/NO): NO